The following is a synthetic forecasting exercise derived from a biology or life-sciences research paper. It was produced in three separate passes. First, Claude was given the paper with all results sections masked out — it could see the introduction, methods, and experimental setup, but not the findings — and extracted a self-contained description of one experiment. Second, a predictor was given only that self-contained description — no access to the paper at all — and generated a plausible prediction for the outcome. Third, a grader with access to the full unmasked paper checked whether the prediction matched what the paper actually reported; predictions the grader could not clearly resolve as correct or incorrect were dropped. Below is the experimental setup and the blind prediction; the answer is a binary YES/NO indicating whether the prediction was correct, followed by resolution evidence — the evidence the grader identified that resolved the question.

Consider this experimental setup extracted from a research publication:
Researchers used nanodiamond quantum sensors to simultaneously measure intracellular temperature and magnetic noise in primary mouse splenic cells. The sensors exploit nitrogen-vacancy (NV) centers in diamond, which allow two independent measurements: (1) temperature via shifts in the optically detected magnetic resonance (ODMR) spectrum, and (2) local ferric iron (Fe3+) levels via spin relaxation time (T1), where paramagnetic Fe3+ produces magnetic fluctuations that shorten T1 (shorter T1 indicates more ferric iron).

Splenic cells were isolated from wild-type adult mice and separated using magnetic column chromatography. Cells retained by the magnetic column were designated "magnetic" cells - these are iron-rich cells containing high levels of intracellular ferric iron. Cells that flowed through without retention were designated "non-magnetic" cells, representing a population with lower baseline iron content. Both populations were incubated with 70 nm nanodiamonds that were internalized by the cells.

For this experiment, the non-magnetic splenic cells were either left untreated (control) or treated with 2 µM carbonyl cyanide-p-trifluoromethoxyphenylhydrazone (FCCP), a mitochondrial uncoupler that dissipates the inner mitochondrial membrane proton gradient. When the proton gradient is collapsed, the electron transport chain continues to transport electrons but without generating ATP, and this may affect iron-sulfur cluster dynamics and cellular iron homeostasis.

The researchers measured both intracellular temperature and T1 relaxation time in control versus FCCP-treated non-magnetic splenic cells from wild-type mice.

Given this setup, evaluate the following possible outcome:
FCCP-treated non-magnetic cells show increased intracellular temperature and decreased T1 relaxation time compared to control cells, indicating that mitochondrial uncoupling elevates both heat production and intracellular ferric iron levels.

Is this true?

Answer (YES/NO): YES